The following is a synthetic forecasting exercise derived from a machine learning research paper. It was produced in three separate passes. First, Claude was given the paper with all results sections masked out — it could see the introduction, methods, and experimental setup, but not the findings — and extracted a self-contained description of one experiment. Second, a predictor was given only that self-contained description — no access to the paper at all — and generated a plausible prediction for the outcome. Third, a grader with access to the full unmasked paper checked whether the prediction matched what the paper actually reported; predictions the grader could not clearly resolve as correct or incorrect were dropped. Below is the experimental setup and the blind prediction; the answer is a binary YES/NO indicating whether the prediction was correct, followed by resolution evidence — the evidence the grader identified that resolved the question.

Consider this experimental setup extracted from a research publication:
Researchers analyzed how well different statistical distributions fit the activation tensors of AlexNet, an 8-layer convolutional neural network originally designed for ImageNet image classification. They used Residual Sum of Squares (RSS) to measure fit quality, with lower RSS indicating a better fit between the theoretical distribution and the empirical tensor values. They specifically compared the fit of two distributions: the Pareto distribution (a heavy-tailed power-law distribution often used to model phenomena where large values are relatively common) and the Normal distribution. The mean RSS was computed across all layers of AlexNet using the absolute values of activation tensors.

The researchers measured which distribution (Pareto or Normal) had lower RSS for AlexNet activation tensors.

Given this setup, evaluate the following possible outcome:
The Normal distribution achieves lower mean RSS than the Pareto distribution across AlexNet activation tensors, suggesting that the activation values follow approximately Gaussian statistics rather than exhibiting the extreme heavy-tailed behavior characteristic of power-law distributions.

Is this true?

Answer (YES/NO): YES